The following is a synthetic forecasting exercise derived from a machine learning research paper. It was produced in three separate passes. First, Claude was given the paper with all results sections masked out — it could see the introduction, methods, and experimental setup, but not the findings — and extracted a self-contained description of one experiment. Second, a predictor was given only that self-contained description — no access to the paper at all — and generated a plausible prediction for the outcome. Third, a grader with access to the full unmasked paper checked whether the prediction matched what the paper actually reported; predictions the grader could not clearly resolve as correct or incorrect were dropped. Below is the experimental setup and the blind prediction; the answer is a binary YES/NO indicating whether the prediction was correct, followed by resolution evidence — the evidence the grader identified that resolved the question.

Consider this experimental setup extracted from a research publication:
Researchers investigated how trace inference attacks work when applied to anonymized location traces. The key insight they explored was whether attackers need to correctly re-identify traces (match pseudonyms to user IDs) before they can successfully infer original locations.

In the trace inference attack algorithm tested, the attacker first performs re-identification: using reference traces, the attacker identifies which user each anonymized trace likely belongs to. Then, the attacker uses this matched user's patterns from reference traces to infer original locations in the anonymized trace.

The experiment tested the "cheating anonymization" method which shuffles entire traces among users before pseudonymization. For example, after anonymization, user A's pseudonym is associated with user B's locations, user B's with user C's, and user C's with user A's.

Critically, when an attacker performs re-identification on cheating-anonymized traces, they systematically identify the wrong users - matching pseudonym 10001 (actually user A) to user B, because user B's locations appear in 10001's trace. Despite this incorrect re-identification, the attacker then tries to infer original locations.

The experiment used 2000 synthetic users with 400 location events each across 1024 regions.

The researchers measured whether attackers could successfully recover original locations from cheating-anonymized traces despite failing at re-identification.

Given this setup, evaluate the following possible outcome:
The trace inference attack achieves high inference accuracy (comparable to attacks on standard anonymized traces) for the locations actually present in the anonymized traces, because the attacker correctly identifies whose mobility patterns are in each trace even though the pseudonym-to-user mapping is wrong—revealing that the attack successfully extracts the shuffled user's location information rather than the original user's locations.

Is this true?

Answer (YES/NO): YES